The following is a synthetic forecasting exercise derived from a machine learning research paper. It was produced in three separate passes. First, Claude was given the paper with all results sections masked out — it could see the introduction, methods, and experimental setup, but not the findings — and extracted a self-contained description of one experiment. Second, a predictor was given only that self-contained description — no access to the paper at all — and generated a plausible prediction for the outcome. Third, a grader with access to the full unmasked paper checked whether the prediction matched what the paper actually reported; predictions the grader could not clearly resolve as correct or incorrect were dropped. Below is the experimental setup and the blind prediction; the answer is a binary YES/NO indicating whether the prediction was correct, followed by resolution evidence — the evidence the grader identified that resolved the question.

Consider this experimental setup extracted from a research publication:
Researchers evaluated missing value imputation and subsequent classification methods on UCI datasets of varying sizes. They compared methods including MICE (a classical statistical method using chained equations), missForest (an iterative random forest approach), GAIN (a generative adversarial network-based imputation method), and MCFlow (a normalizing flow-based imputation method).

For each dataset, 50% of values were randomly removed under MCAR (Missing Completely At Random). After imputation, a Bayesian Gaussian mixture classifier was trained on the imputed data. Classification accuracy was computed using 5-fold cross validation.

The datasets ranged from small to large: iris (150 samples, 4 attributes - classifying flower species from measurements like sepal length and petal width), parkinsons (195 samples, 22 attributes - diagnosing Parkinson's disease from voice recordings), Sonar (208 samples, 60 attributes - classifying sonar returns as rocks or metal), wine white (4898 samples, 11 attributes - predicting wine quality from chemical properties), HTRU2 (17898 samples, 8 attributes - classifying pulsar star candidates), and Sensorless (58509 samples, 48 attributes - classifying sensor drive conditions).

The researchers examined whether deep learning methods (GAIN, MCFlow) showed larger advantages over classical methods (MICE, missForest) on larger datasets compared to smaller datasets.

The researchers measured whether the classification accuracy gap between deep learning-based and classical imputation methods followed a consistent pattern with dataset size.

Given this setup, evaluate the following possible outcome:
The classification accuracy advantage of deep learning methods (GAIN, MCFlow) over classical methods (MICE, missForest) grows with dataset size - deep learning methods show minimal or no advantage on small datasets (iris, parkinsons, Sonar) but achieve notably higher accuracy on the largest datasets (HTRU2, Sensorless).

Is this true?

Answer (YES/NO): NO